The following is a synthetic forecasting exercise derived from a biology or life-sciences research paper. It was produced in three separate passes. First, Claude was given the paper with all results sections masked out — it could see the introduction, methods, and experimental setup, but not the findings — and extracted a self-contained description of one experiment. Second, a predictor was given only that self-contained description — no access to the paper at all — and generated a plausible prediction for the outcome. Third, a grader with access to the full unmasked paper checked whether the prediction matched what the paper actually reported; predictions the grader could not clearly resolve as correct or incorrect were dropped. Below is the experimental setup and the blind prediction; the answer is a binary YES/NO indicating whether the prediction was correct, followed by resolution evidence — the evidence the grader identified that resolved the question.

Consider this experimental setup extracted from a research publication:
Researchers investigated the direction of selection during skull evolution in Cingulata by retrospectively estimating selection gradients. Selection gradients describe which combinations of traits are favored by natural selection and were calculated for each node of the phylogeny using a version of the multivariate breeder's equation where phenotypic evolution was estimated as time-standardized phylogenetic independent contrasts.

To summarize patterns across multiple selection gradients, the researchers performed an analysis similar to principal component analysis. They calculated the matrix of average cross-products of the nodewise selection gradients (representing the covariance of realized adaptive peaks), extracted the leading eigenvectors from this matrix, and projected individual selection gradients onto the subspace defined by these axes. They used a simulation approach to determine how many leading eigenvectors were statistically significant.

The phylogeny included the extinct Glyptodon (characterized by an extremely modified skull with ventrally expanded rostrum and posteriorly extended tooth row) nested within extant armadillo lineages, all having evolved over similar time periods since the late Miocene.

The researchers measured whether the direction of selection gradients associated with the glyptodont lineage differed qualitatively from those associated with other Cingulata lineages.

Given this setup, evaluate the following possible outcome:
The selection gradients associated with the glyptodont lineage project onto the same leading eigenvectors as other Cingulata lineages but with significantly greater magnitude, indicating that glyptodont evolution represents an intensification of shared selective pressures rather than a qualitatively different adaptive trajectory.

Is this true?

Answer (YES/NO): NO